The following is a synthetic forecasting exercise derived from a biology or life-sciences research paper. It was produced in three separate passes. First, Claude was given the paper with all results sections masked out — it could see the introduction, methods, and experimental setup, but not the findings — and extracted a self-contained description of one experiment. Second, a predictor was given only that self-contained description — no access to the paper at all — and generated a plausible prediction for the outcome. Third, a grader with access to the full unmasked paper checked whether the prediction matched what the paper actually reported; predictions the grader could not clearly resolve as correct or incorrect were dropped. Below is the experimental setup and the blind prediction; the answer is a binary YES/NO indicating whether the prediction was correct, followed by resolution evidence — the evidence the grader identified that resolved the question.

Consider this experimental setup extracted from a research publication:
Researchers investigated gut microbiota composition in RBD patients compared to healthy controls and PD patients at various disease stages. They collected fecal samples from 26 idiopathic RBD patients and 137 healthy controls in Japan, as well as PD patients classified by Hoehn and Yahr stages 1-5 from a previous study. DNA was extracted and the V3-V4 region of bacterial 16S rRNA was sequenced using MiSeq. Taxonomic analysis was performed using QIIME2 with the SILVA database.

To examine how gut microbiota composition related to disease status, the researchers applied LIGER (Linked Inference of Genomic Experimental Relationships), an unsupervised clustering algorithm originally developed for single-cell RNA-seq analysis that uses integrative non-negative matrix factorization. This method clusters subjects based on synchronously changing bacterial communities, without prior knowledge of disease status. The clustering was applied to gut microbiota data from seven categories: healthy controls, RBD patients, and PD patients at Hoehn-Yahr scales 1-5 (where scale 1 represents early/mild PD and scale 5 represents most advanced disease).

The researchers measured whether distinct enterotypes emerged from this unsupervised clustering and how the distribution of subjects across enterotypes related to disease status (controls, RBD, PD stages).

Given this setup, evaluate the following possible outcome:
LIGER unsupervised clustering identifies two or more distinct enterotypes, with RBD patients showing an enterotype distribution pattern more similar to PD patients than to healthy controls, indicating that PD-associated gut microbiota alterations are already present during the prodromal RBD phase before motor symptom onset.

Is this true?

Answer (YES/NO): NO